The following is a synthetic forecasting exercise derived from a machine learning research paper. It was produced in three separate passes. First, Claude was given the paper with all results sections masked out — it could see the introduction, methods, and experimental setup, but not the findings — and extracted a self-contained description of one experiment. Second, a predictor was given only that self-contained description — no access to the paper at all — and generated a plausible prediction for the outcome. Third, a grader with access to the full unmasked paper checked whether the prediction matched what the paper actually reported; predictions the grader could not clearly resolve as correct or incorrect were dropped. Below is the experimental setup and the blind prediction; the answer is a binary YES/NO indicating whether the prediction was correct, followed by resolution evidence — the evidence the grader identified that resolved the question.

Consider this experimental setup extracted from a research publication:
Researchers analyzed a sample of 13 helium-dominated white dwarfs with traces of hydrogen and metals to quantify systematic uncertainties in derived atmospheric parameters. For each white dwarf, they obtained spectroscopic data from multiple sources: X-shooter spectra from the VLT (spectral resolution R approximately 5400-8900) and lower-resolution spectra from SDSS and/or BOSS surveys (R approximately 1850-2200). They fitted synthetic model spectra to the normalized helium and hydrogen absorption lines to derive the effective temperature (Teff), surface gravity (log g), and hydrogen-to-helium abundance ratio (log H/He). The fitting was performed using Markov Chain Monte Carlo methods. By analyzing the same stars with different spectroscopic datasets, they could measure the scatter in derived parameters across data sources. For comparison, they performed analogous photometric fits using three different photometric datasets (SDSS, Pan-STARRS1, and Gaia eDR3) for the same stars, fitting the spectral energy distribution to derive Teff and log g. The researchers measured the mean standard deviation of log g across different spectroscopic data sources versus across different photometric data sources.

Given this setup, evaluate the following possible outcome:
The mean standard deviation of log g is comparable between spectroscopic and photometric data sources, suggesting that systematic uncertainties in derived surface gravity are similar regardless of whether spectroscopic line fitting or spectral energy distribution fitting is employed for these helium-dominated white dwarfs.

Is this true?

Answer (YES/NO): NO